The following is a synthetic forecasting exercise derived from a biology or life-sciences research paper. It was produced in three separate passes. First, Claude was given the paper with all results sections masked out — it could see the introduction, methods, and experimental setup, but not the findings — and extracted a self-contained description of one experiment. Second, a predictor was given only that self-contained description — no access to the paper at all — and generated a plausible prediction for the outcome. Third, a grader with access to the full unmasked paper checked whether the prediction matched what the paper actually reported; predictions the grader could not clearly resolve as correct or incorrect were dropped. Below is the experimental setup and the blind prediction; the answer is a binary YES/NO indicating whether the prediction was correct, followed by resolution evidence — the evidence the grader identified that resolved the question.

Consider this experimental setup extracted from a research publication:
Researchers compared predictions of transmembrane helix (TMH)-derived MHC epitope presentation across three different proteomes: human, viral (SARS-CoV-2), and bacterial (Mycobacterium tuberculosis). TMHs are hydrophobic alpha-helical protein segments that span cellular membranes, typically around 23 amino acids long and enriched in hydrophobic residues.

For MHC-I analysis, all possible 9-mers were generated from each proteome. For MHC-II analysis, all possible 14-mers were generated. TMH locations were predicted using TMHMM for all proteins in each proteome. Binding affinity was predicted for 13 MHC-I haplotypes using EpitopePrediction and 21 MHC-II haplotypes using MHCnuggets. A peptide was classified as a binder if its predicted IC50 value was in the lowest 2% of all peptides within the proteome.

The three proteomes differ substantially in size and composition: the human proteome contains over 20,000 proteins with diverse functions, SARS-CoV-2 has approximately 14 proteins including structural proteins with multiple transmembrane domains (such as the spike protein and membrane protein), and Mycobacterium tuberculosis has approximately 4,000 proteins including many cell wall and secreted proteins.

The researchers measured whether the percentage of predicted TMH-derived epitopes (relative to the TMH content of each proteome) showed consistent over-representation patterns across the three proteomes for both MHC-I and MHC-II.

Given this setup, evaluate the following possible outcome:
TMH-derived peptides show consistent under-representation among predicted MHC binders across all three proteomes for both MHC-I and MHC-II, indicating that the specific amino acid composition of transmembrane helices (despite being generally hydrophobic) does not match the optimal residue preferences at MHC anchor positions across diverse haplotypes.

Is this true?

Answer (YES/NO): NO